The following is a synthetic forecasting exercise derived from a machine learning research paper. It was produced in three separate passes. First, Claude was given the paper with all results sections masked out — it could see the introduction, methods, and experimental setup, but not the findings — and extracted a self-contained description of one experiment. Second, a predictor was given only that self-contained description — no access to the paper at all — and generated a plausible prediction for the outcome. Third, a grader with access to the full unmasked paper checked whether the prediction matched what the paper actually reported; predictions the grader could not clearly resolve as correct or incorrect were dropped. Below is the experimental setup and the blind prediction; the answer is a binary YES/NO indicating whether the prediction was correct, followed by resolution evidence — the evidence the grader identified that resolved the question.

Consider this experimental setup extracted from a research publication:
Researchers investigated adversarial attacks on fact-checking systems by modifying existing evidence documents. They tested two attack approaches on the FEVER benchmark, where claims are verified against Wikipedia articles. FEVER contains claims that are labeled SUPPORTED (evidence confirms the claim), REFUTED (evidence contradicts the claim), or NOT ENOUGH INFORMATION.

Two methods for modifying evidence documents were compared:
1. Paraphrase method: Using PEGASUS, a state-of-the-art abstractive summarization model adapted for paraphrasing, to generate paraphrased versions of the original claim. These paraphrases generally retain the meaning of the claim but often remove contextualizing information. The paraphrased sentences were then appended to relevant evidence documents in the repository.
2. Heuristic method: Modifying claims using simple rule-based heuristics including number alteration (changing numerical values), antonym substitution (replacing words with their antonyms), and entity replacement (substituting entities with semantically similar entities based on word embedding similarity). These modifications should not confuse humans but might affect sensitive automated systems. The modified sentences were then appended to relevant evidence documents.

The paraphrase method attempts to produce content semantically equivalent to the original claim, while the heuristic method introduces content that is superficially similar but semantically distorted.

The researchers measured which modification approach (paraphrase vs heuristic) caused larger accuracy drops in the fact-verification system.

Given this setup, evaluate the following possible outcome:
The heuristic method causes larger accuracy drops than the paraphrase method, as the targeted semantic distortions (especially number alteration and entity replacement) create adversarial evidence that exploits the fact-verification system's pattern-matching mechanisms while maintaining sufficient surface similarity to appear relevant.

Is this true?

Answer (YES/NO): NO